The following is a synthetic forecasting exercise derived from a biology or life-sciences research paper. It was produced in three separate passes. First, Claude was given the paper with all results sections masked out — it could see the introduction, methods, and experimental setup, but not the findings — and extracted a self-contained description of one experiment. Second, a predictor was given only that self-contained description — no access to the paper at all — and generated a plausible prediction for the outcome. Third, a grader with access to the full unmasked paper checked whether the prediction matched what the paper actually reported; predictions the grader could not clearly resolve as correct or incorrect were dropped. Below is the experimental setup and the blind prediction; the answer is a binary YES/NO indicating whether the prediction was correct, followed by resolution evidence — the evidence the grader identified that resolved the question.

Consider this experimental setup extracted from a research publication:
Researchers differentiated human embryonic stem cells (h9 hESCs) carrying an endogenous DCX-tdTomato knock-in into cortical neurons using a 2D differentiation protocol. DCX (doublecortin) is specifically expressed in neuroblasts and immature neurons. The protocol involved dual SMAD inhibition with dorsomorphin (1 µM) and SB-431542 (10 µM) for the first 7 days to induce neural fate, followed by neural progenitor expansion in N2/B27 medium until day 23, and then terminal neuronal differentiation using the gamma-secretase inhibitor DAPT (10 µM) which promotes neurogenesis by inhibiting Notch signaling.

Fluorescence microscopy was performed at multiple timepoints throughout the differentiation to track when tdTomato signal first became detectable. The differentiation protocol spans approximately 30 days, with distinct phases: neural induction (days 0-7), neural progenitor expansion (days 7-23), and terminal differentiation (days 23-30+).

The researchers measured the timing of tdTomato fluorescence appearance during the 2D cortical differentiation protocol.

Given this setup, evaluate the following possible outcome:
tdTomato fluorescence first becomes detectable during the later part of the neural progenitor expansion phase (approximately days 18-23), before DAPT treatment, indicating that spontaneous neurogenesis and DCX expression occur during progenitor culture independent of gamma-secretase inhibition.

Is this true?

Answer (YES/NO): NO